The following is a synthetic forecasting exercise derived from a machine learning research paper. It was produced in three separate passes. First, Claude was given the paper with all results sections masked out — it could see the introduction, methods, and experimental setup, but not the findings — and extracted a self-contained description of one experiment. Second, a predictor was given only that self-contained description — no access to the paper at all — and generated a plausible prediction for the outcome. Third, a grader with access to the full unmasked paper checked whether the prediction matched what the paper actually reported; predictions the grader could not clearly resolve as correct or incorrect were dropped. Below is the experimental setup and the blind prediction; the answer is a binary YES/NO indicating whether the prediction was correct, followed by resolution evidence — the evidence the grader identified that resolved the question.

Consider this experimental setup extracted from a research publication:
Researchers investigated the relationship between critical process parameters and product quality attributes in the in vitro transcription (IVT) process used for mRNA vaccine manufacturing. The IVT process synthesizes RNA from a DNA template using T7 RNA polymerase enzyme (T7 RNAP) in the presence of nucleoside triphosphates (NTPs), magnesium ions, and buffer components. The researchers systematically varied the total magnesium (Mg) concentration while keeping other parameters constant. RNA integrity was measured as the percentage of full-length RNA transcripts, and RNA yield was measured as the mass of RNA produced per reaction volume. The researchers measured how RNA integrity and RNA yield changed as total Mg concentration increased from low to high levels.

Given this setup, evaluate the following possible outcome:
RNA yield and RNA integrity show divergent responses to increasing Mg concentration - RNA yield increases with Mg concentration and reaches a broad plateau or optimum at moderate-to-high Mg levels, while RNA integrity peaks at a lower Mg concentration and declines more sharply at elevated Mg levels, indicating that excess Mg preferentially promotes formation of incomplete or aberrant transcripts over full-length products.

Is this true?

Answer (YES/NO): NO